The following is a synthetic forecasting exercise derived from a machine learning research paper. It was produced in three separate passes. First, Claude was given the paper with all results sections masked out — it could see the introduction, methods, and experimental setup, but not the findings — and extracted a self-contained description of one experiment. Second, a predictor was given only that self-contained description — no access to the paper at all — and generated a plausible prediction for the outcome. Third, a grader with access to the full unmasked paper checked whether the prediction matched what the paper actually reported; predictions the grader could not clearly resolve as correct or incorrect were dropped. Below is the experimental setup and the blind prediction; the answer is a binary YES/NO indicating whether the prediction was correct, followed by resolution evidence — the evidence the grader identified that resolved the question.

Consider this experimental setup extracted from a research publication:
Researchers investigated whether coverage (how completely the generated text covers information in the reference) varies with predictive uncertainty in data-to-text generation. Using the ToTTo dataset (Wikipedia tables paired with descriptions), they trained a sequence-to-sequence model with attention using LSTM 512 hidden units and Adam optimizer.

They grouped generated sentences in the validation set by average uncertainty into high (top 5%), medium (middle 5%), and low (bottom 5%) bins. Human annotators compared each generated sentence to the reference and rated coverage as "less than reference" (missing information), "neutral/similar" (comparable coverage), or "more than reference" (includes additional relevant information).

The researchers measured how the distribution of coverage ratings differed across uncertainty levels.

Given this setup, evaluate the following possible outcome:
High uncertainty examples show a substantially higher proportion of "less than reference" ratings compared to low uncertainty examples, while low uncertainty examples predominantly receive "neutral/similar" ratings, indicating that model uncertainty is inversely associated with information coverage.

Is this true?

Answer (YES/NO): YES